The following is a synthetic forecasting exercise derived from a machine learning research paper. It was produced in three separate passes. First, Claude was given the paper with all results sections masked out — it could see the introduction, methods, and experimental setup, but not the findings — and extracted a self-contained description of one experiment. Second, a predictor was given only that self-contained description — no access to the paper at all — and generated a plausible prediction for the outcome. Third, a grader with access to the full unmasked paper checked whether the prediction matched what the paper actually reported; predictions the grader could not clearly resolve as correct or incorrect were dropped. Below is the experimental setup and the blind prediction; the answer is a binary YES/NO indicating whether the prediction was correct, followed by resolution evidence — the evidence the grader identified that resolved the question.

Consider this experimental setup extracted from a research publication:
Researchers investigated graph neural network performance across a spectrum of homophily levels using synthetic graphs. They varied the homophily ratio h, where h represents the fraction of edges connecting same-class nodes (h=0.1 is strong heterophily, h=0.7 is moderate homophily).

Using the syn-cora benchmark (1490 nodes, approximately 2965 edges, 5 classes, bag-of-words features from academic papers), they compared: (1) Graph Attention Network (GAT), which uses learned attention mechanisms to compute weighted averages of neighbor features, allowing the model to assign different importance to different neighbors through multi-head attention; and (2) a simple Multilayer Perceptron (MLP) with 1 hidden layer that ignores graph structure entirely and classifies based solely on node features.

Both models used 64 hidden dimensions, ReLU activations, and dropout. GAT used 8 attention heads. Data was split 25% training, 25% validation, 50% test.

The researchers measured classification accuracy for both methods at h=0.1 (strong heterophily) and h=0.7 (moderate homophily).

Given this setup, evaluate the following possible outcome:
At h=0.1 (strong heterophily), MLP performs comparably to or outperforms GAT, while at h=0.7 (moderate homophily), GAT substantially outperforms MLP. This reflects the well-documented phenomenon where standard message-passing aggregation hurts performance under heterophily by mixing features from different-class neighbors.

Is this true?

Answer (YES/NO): YES